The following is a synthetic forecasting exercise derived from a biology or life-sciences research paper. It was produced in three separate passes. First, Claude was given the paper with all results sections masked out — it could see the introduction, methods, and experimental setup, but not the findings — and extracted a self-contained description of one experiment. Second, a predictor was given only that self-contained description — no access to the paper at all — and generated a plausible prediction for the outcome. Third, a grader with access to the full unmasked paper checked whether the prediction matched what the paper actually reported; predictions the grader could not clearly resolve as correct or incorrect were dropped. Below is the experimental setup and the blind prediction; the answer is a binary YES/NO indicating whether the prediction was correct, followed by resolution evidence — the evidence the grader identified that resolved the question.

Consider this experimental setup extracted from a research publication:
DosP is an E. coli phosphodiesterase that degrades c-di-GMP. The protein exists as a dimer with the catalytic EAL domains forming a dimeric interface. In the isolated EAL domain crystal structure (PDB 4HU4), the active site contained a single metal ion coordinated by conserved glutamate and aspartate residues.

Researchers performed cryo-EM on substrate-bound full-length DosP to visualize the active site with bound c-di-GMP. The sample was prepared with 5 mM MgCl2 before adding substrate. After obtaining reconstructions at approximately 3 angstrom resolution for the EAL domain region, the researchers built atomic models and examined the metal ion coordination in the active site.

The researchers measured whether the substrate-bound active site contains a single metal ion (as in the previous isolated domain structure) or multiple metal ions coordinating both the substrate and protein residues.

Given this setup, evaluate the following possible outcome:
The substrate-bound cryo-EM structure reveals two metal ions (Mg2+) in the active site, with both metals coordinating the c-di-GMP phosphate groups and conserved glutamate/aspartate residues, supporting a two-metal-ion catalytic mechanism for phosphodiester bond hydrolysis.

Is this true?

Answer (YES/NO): YES